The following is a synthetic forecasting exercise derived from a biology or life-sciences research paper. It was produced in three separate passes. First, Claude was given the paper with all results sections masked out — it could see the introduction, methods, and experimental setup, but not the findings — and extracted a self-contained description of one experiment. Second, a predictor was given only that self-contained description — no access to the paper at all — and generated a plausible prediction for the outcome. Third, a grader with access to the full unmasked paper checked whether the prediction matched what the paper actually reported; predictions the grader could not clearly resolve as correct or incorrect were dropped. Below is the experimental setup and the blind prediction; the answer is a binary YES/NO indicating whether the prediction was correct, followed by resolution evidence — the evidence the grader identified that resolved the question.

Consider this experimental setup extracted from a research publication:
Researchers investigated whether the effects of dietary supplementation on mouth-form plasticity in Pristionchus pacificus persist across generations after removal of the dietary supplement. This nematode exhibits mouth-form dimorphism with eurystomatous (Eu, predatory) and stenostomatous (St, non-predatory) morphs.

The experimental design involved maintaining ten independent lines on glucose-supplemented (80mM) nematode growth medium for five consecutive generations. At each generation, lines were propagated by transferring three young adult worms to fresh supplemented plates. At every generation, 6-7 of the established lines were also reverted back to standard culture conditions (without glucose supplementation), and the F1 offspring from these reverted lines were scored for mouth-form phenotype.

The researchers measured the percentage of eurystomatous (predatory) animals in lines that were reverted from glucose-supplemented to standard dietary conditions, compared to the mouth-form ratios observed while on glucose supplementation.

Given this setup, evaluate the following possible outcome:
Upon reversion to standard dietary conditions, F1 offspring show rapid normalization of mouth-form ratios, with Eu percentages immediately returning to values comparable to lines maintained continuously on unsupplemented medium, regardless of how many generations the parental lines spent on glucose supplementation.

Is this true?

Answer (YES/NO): YES